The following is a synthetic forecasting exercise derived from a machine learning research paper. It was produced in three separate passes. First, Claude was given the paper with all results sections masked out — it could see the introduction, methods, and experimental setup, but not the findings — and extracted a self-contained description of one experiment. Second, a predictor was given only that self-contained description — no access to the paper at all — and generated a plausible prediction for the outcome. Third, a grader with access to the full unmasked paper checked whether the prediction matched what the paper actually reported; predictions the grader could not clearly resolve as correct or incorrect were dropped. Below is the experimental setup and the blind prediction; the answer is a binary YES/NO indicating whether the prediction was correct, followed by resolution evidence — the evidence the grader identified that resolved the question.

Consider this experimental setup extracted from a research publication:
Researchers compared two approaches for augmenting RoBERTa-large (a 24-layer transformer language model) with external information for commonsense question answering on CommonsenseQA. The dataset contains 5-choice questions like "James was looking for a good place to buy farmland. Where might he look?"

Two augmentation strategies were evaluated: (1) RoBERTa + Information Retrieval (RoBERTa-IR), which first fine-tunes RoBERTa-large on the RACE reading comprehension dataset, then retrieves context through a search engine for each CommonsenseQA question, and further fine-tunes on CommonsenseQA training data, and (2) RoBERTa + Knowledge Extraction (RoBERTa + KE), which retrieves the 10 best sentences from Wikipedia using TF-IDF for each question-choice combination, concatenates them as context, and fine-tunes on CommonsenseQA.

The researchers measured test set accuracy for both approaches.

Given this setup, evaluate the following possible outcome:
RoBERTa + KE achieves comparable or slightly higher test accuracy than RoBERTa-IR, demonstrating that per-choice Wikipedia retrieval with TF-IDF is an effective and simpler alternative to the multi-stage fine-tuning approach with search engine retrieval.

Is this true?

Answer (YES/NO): NO